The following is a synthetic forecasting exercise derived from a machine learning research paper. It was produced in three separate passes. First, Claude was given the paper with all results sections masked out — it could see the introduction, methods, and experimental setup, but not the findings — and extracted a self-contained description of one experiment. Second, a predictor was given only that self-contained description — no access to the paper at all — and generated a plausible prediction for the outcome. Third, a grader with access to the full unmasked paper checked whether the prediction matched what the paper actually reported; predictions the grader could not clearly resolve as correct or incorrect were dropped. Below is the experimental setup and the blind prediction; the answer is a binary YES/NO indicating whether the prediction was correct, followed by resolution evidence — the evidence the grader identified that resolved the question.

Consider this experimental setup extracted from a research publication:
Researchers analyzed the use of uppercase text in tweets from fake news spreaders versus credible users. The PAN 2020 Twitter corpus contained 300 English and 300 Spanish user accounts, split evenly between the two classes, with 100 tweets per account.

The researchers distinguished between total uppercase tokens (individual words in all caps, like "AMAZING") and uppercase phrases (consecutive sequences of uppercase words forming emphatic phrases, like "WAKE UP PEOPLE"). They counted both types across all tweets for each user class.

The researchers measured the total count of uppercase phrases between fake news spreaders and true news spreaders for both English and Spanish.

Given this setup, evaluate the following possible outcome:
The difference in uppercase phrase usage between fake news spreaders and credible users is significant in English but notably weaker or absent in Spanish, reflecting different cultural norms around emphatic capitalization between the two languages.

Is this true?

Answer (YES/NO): NO